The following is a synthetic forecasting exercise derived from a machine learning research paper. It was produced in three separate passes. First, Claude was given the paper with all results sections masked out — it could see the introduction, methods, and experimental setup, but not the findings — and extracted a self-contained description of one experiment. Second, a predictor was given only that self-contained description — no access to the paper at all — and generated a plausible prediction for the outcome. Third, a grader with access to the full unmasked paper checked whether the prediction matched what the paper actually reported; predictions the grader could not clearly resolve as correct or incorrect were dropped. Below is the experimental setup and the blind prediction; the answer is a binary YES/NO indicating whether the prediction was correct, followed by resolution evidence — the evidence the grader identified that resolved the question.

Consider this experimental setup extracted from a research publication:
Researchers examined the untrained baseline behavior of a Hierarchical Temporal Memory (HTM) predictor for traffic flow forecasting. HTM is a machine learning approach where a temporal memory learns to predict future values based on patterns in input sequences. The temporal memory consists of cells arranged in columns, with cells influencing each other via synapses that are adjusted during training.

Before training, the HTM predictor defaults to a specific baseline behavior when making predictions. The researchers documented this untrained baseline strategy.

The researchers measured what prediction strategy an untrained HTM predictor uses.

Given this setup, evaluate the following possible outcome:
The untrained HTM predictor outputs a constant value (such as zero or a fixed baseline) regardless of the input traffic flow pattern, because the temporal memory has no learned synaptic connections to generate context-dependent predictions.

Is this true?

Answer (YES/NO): NO